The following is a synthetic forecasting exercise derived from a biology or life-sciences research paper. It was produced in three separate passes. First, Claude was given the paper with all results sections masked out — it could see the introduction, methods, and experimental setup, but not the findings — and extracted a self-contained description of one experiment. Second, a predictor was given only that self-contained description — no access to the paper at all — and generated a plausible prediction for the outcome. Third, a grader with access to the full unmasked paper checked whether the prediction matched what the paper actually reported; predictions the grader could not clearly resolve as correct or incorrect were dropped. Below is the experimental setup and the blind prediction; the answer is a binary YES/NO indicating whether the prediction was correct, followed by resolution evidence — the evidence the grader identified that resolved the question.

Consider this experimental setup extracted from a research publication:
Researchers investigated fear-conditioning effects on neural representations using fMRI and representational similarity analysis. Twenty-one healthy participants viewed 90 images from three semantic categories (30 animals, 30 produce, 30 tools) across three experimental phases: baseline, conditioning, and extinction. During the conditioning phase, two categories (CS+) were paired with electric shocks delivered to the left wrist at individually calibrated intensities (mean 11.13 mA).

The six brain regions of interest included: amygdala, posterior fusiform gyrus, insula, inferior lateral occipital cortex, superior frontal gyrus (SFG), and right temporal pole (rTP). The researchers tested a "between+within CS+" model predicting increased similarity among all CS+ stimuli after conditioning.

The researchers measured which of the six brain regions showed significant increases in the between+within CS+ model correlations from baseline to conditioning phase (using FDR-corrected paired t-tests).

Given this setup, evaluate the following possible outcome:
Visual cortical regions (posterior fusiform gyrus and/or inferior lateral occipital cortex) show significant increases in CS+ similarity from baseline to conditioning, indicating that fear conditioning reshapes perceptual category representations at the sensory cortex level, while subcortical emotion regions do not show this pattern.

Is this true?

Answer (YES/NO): NO